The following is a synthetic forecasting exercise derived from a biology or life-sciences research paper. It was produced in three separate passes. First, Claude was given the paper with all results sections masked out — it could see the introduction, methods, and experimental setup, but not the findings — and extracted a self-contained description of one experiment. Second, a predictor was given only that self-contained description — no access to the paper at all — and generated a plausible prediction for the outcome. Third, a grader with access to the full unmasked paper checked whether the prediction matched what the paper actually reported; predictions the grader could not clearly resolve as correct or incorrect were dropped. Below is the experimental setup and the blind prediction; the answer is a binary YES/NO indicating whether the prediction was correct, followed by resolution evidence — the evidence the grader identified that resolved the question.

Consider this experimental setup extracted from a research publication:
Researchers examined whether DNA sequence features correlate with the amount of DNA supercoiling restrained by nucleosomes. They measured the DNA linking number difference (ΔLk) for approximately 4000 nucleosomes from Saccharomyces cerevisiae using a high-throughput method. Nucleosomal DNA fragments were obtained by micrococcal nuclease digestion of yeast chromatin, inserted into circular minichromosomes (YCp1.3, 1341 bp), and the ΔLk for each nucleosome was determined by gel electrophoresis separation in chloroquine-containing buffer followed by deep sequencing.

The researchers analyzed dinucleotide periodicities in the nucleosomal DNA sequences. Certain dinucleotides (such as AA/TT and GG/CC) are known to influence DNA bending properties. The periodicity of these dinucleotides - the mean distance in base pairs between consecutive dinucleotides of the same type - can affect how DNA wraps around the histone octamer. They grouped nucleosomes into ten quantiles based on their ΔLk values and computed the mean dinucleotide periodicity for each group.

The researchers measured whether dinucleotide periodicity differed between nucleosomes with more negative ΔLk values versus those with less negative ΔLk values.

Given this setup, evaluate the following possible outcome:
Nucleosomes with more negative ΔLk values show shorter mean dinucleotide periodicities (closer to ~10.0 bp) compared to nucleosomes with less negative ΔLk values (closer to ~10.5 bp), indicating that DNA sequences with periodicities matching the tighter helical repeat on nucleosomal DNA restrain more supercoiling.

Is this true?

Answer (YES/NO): NO